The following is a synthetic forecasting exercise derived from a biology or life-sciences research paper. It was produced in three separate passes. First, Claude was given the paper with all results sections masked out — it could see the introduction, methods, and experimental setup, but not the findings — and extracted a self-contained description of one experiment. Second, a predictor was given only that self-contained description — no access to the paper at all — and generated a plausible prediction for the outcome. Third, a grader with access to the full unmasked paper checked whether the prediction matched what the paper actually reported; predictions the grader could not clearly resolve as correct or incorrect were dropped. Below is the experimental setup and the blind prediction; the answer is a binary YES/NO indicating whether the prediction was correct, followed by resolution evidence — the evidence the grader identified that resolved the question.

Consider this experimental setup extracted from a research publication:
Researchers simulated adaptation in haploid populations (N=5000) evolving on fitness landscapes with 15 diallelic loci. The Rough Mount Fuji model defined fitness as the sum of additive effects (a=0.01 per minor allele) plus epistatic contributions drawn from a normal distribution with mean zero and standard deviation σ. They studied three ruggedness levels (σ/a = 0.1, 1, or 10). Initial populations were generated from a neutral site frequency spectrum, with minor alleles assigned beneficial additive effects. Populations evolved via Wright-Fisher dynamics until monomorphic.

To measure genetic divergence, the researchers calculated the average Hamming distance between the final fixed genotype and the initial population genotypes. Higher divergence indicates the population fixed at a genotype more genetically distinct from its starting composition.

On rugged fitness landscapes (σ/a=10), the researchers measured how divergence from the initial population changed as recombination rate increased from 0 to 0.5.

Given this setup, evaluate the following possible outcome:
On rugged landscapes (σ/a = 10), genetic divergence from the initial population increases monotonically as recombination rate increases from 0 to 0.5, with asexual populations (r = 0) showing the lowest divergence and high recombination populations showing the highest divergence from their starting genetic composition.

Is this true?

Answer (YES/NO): NO